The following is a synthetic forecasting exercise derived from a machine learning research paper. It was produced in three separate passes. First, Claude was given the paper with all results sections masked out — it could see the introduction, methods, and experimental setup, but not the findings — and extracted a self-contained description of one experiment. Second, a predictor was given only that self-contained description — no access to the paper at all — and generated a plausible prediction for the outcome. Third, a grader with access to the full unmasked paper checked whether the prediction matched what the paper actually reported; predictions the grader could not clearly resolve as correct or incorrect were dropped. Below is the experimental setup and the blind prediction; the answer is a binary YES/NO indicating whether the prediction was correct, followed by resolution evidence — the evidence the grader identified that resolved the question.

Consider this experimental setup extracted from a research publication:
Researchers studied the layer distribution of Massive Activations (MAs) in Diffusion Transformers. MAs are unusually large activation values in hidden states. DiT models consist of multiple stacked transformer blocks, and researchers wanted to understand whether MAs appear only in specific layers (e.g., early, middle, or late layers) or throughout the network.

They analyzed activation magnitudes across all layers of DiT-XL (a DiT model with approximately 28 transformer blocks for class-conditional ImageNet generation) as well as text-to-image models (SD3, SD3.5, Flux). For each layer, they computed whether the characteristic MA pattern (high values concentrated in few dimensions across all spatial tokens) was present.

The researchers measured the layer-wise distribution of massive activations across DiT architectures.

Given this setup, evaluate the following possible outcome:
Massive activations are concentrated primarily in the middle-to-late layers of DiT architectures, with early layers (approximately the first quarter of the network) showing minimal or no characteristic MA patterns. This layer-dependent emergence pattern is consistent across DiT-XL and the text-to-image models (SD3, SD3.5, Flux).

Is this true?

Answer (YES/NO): NO